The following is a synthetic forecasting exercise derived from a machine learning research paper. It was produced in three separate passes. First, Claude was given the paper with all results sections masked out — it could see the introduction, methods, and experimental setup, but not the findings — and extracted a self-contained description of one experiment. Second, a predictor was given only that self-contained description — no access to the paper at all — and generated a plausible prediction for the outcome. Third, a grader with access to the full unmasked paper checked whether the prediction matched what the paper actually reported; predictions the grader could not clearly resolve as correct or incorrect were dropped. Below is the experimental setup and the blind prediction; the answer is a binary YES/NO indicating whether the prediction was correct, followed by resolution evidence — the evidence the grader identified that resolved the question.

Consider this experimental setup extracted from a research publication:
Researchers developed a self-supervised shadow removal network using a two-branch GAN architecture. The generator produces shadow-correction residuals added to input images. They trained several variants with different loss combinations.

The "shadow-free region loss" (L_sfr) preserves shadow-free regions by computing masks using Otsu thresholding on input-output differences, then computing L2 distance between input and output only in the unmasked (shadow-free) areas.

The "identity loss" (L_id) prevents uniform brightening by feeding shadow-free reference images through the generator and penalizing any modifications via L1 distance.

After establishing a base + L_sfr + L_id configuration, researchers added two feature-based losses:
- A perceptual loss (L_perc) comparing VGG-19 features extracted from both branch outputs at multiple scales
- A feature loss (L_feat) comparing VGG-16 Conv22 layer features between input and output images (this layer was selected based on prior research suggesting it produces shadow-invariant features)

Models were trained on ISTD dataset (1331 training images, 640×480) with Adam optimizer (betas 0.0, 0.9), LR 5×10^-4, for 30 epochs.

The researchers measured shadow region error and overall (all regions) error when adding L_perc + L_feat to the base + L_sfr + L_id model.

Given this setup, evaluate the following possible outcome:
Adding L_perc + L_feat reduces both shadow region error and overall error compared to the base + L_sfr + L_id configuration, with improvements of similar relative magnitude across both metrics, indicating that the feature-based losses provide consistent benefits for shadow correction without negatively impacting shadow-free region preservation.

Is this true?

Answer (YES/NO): NO